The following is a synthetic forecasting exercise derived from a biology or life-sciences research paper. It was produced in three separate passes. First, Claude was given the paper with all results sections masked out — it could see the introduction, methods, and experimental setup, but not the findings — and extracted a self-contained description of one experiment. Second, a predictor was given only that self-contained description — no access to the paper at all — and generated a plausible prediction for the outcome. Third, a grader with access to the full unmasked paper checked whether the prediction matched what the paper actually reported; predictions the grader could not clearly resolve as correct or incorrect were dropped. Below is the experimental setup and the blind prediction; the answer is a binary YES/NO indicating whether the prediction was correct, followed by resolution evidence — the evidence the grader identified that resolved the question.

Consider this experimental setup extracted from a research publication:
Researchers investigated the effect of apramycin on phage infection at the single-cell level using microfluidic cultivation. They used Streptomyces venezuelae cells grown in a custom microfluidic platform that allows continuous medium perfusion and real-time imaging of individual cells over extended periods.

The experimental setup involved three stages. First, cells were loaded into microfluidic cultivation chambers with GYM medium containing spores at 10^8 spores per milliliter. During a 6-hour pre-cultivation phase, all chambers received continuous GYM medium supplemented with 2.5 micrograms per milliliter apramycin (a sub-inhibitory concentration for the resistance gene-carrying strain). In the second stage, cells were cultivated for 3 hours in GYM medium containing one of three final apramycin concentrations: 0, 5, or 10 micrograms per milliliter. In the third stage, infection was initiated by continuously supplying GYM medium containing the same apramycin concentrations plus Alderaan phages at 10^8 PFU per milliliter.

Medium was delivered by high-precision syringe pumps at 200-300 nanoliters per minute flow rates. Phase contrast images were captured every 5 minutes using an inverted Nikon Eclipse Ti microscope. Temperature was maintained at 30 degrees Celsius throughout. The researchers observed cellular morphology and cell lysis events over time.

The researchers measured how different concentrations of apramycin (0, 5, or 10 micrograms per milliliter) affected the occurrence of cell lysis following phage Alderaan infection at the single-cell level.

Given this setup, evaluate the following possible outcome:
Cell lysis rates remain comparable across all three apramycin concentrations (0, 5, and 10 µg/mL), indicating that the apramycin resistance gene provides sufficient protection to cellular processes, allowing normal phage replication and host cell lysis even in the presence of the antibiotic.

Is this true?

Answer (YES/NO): NO